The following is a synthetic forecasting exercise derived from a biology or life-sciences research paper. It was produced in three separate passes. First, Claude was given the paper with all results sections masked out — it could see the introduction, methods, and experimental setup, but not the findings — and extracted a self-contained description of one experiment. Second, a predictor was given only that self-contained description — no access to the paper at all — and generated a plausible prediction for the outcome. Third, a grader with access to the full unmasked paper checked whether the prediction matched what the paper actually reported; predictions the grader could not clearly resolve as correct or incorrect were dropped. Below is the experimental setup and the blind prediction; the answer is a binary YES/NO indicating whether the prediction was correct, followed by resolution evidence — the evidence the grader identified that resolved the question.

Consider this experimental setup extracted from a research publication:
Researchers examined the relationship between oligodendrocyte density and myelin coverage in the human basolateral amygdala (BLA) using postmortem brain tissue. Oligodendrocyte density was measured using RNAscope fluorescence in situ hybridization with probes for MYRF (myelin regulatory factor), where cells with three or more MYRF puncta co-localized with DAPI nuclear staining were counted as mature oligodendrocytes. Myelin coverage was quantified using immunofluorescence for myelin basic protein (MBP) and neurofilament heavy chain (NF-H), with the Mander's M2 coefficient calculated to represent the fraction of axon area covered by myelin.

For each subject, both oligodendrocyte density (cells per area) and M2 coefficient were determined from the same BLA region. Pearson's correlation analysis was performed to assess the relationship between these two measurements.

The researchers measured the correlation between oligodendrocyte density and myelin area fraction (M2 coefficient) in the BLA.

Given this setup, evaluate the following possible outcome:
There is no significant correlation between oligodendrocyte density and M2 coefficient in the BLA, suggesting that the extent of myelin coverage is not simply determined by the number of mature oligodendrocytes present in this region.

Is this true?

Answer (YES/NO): NO